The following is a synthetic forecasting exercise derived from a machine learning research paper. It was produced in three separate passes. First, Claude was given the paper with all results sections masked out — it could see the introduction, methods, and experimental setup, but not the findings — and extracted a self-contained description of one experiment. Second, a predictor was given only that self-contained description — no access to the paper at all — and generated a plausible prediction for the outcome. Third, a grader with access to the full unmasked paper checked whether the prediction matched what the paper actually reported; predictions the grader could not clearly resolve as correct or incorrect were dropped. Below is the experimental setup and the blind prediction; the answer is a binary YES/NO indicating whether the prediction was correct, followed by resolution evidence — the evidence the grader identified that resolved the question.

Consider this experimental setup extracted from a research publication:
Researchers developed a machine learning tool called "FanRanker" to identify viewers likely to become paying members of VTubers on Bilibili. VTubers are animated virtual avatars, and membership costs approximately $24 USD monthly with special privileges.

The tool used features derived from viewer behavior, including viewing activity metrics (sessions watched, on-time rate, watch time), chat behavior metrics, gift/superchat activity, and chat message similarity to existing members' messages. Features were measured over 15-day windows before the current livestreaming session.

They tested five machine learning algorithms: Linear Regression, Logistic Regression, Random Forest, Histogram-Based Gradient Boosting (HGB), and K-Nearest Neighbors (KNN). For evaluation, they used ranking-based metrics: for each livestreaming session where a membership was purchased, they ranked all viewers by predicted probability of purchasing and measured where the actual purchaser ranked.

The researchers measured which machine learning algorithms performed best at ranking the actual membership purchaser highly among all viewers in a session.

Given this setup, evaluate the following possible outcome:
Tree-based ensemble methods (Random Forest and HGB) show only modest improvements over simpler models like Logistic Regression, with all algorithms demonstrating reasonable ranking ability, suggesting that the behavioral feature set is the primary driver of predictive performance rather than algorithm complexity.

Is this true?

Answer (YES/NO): NO